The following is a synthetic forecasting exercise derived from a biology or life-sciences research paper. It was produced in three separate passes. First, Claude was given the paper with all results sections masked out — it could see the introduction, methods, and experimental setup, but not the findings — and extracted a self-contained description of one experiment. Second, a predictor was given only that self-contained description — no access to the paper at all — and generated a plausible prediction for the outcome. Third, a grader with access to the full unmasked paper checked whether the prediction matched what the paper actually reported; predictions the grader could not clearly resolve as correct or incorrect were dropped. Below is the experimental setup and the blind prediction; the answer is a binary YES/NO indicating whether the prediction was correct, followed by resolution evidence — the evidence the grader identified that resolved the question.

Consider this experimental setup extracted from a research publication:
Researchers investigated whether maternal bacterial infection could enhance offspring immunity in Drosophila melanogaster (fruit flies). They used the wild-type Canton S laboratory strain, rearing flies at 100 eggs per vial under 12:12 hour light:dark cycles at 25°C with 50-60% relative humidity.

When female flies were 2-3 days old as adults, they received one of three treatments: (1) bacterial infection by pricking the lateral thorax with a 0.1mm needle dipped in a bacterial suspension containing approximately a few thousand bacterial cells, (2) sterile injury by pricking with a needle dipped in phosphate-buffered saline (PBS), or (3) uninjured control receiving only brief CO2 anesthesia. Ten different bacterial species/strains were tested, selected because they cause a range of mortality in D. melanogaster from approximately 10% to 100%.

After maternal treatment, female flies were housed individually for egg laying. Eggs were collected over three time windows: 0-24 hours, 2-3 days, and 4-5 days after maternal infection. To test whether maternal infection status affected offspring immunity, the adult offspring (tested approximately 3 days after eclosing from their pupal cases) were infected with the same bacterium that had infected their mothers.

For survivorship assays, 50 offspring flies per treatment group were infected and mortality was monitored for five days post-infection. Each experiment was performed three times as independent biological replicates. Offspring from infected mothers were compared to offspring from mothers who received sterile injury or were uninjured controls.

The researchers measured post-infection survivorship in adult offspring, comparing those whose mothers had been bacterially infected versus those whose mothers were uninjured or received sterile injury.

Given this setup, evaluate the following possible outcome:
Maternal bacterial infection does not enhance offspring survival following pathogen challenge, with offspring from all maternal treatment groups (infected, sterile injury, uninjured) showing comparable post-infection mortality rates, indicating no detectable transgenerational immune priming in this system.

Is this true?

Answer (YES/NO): YES